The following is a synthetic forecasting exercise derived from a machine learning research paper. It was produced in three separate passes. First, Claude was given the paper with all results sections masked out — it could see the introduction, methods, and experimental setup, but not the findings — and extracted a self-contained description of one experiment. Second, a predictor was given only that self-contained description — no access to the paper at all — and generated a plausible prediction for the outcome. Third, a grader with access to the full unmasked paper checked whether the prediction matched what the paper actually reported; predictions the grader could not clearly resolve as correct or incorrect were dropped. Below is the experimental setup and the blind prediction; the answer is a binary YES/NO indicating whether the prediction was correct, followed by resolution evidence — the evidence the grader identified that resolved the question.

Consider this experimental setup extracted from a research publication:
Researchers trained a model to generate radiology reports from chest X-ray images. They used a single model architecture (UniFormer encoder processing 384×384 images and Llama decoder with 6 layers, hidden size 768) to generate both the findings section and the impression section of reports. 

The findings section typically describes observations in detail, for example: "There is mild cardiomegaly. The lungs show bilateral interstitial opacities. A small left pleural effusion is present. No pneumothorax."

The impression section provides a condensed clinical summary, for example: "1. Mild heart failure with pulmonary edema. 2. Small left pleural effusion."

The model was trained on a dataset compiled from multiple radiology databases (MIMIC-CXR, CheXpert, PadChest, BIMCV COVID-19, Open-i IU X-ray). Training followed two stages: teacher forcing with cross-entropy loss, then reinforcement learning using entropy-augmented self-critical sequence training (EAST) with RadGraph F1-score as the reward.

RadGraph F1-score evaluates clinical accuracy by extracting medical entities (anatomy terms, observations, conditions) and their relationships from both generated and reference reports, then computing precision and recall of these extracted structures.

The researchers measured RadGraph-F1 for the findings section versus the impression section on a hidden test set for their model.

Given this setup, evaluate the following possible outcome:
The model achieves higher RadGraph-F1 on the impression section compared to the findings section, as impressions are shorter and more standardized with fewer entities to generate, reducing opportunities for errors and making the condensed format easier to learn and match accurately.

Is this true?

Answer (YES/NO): NO